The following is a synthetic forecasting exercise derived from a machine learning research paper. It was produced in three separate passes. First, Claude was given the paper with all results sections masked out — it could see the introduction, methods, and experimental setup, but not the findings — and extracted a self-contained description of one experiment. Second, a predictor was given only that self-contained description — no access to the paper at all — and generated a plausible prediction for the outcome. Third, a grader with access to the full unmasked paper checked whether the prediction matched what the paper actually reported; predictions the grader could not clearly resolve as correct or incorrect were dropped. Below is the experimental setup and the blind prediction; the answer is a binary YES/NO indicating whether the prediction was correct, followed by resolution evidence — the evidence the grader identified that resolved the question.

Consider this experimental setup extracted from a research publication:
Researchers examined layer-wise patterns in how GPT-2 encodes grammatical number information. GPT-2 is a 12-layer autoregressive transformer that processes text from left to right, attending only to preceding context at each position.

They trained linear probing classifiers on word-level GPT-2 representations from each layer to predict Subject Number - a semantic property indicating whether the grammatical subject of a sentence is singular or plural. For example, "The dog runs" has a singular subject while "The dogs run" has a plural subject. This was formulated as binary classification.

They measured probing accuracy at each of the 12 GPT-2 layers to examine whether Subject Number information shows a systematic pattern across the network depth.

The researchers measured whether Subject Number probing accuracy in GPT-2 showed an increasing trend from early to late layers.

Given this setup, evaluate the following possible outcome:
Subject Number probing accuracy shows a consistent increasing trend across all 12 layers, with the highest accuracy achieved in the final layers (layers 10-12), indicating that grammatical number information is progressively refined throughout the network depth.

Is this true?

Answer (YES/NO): NO